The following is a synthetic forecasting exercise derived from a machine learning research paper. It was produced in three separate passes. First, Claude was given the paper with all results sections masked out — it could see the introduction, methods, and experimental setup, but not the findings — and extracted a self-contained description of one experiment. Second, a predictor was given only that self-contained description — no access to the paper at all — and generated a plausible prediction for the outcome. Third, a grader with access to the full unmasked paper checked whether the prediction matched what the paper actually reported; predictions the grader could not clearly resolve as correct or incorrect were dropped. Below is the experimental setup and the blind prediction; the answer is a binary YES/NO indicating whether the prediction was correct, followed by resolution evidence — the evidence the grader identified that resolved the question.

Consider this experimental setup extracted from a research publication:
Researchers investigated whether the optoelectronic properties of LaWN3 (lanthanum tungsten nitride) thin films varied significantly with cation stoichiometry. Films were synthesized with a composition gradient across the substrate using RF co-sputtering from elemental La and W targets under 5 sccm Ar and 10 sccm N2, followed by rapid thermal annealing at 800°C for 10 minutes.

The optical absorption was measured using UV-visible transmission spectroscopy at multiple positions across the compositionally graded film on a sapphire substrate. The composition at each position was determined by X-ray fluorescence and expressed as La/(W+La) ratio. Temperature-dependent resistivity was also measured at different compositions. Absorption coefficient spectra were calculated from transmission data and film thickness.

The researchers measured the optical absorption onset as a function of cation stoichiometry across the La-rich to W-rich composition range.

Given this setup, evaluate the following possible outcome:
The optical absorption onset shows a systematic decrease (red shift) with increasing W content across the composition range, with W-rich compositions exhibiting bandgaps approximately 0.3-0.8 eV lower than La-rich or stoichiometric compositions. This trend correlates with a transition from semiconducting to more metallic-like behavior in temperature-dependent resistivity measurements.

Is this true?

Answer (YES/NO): NO